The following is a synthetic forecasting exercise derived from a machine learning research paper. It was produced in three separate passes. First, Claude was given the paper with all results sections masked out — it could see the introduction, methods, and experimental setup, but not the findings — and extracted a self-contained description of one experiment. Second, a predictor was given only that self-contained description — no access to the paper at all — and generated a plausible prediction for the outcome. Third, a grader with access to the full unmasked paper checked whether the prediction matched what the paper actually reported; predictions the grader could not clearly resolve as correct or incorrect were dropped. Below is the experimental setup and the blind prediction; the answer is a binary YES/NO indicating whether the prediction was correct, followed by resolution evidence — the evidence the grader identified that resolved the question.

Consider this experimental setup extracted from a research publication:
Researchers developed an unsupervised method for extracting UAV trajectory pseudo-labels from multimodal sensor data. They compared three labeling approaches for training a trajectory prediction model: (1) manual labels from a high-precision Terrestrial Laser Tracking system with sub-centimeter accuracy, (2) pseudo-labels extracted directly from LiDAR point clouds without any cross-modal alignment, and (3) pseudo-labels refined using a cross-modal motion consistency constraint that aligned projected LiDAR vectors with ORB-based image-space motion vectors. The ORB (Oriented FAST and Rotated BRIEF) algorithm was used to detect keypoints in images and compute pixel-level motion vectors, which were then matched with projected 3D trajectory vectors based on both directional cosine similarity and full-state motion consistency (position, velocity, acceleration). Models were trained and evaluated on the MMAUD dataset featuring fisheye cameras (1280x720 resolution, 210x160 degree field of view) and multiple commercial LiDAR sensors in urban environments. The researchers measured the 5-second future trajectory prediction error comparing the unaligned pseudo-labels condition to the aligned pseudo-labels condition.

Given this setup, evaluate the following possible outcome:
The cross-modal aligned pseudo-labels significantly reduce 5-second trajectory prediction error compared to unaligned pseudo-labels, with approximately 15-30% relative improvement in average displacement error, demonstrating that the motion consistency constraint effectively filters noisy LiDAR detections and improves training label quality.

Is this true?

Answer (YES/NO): NO